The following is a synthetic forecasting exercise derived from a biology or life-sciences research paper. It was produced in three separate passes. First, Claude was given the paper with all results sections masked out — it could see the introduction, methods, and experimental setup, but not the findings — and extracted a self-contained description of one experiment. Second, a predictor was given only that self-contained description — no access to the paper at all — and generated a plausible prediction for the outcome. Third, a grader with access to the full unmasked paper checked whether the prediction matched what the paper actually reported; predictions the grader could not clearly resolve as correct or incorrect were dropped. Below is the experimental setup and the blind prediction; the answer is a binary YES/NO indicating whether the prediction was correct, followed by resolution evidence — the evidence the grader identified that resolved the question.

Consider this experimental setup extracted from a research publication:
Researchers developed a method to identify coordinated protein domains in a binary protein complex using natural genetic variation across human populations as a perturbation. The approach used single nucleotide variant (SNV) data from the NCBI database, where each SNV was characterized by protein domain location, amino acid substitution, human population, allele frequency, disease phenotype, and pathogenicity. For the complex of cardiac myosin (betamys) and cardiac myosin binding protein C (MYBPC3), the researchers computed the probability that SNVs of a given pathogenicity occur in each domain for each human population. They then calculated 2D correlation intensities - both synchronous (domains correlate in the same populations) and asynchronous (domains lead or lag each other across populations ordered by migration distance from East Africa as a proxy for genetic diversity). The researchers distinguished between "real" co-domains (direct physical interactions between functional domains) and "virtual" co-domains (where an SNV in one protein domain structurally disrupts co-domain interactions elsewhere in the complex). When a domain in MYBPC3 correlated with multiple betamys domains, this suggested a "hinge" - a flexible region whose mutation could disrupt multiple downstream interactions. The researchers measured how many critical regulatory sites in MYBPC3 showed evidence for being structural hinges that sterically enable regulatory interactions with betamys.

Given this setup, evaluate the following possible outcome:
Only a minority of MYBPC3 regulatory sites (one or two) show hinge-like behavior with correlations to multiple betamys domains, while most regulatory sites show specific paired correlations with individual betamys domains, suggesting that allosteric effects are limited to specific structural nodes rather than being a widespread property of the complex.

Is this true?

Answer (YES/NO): YES